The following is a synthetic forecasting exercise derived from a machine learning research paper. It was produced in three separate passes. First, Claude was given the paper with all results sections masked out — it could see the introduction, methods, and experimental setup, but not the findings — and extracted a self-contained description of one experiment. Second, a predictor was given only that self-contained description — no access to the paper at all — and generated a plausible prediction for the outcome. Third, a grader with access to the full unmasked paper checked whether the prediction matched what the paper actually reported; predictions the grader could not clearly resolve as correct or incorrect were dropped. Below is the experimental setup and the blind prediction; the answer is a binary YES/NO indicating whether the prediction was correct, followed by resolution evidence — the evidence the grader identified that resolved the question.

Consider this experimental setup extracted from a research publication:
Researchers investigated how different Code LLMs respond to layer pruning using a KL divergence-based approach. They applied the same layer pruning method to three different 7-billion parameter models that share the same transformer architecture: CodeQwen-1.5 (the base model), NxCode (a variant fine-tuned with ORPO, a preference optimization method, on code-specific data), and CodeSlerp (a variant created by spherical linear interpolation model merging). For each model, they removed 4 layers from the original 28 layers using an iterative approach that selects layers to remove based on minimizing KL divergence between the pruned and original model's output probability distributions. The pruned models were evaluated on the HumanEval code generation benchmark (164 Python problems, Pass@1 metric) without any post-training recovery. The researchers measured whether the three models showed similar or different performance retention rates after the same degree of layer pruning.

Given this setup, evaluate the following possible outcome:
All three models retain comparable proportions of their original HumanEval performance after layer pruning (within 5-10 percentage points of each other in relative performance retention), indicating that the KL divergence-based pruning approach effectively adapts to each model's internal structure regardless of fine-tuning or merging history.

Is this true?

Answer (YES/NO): YES